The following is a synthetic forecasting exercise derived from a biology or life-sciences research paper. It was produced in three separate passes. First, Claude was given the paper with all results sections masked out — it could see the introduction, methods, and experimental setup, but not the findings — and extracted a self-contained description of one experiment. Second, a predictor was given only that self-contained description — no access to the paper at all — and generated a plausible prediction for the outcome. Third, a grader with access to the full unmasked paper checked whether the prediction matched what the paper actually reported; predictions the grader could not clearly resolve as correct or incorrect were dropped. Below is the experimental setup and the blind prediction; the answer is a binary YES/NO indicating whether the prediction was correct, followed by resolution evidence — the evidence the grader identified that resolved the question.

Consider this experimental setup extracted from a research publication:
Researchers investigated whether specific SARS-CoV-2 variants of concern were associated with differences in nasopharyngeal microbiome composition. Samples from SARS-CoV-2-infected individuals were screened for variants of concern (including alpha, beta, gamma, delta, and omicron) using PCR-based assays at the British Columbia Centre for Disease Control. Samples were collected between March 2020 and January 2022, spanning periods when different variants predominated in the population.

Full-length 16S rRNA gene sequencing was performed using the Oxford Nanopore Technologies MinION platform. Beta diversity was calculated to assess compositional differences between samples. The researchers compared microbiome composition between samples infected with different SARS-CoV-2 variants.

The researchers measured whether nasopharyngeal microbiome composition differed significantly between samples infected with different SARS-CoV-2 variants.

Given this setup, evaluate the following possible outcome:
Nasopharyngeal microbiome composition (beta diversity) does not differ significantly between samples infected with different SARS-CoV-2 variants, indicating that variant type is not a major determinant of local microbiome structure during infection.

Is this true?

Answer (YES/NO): YES